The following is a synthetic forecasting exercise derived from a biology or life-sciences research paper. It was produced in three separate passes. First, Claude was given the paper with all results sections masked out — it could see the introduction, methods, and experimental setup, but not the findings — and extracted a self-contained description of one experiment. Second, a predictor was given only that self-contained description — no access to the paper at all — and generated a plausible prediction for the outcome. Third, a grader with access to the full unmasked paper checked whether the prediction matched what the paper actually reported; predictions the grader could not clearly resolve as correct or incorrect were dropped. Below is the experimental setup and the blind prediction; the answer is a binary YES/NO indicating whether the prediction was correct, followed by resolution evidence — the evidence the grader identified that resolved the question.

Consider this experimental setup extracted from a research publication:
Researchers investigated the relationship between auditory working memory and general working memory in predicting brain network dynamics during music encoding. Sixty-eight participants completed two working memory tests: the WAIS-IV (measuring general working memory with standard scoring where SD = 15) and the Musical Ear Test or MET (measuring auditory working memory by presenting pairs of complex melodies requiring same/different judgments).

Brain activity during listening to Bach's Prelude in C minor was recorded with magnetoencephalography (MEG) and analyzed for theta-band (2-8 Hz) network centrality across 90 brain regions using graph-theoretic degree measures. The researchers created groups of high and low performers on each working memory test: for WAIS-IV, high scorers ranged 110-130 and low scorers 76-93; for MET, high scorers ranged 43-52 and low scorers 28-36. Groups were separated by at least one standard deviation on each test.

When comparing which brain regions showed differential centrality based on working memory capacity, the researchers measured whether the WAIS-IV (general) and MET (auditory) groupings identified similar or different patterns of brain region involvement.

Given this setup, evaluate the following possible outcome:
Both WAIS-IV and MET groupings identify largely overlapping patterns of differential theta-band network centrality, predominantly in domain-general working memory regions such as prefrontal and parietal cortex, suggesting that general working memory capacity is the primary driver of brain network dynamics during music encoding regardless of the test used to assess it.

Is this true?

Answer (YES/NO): NO